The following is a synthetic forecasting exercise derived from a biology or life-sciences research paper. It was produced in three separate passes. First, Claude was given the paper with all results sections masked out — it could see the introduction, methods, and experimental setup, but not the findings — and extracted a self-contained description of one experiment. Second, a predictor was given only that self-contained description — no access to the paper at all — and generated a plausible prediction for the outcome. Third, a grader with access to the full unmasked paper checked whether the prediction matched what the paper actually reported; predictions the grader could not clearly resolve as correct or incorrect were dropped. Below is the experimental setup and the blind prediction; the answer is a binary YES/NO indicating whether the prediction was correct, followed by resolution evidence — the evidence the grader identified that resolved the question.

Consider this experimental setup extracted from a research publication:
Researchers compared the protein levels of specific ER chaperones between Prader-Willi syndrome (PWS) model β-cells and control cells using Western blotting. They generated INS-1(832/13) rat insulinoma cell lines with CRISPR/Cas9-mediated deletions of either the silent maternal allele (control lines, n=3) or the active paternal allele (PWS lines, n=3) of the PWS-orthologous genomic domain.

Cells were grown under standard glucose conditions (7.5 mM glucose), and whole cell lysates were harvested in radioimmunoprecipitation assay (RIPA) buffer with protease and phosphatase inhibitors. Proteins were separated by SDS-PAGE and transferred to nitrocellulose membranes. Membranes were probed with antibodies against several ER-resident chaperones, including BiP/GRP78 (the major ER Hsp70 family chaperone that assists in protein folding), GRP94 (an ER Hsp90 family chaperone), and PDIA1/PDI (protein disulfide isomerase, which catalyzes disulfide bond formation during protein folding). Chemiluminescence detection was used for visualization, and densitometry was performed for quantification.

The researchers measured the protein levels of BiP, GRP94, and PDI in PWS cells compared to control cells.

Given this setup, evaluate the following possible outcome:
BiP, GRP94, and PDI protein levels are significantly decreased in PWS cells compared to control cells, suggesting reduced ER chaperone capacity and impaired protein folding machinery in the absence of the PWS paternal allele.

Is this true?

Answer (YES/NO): YES